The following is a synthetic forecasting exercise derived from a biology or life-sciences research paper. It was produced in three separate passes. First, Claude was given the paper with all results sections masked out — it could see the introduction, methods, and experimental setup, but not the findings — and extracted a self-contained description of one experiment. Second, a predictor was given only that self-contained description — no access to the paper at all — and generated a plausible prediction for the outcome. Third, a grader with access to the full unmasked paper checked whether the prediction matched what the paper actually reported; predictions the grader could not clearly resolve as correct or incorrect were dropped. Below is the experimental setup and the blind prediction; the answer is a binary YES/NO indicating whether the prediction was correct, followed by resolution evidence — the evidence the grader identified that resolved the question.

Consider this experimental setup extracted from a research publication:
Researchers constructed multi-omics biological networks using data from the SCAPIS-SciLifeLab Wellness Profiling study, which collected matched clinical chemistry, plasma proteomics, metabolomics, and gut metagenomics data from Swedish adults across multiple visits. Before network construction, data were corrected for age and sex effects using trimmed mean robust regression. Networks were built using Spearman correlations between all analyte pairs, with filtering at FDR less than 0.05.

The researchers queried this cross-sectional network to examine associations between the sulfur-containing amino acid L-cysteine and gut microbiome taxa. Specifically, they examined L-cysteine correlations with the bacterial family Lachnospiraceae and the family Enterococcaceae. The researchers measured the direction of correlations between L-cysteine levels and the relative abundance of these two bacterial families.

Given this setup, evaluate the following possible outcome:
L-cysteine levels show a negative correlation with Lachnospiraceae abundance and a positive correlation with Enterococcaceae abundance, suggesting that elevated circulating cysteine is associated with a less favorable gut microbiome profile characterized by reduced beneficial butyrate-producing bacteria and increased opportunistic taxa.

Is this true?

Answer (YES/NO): NO